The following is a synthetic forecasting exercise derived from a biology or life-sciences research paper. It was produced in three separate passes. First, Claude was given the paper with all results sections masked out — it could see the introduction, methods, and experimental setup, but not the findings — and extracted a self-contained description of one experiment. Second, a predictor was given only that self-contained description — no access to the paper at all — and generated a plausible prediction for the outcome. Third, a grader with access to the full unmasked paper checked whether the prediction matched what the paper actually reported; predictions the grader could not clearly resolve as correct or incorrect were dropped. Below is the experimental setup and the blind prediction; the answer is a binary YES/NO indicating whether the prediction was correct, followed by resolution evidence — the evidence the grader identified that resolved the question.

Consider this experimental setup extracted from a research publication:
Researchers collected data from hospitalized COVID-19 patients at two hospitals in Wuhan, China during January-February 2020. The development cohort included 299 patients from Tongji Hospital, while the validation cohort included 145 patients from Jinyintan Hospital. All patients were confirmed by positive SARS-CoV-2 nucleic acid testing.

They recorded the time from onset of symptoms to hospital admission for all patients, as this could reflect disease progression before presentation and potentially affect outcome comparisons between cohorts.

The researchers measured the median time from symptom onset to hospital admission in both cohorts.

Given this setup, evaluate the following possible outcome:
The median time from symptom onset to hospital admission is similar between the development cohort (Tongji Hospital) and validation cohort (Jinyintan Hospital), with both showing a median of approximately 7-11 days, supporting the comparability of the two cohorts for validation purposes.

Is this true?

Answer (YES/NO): YES